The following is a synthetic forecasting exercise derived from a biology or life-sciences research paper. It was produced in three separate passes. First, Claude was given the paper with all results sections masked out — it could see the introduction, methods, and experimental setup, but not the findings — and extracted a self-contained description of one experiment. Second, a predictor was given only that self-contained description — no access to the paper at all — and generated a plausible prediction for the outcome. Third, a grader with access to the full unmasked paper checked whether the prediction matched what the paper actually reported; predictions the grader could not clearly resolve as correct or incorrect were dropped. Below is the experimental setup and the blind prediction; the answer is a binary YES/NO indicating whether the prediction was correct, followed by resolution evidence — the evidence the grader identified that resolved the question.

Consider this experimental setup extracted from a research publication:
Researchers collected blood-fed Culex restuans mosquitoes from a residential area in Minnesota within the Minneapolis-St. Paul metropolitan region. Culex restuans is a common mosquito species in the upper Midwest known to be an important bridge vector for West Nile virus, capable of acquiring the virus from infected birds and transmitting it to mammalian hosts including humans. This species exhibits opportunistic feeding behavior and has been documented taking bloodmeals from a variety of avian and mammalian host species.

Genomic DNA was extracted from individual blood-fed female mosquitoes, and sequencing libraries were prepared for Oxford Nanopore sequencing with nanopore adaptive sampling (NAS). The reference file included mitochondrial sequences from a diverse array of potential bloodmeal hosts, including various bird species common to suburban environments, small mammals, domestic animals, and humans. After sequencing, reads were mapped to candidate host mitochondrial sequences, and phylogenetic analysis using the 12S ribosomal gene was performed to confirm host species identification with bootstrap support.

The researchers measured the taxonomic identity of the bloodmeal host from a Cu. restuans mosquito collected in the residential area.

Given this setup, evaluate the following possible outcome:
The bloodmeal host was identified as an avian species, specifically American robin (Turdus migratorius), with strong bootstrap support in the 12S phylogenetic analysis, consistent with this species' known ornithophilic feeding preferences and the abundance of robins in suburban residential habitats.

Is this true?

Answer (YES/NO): NO